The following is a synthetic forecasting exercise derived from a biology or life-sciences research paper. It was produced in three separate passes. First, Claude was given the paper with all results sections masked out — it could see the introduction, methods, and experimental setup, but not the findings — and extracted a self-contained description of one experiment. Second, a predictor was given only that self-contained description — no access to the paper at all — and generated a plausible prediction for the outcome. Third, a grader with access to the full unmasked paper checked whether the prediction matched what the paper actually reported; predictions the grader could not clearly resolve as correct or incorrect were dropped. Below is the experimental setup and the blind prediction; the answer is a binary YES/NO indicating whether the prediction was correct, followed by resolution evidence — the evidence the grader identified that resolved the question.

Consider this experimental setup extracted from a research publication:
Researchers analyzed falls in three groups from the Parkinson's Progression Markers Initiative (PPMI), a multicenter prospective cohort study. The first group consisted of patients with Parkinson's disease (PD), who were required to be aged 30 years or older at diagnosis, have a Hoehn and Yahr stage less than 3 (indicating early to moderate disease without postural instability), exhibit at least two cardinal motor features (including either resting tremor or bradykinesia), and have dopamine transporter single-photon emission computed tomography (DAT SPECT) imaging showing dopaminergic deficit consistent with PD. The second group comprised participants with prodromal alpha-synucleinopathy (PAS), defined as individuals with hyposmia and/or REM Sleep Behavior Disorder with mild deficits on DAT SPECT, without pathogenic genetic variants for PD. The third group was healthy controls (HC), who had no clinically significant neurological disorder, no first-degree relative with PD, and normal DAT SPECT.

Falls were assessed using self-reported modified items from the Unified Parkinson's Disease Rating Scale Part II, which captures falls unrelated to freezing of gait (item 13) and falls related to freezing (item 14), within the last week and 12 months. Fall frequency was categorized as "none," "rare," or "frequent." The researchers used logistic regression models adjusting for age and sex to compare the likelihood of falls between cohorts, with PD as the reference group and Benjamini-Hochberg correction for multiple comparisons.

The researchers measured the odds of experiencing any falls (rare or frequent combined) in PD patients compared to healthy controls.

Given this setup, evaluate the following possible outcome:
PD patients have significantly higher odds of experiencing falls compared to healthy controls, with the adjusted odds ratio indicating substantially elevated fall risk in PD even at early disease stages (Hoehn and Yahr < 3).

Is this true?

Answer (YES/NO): YES